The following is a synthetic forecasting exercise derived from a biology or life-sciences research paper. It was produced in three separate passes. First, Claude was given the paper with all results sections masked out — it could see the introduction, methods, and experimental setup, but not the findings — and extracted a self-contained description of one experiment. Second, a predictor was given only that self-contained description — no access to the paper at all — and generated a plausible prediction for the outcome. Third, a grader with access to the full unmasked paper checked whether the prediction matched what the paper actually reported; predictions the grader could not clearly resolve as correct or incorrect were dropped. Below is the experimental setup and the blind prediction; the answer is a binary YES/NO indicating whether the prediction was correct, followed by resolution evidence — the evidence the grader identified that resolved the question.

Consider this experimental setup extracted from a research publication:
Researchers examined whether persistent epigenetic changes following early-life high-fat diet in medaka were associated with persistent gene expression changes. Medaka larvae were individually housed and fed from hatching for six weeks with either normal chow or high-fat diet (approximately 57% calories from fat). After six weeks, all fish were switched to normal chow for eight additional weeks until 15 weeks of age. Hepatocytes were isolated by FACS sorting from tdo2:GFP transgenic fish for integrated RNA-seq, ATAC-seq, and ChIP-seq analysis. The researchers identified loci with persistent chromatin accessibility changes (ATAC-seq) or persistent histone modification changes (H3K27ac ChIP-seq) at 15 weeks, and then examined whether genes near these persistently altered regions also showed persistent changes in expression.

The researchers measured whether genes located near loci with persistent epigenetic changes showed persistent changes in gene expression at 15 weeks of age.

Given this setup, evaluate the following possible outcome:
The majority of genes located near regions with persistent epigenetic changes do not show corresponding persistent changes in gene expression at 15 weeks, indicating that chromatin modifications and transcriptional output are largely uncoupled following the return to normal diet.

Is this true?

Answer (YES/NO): YES